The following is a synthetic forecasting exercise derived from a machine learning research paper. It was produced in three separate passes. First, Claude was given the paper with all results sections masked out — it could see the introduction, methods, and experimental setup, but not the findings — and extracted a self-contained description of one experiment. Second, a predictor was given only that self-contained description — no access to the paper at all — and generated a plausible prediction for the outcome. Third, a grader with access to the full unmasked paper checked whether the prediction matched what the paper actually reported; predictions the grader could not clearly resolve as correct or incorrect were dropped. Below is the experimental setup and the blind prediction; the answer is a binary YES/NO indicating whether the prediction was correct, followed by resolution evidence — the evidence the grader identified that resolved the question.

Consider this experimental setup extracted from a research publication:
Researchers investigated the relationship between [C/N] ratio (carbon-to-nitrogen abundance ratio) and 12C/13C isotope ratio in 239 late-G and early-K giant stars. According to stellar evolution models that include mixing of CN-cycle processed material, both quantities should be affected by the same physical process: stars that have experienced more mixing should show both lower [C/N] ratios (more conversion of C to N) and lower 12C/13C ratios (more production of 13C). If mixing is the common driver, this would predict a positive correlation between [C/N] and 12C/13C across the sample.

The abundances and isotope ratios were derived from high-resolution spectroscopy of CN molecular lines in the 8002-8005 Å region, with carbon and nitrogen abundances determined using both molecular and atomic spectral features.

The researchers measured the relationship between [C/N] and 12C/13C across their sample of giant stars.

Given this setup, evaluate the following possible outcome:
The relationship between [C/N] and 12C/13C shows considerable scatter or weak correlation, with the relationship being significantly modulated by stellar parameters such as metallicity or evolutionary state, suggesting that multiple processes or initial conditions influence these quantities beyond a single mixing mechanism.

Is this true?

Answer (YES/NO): NO